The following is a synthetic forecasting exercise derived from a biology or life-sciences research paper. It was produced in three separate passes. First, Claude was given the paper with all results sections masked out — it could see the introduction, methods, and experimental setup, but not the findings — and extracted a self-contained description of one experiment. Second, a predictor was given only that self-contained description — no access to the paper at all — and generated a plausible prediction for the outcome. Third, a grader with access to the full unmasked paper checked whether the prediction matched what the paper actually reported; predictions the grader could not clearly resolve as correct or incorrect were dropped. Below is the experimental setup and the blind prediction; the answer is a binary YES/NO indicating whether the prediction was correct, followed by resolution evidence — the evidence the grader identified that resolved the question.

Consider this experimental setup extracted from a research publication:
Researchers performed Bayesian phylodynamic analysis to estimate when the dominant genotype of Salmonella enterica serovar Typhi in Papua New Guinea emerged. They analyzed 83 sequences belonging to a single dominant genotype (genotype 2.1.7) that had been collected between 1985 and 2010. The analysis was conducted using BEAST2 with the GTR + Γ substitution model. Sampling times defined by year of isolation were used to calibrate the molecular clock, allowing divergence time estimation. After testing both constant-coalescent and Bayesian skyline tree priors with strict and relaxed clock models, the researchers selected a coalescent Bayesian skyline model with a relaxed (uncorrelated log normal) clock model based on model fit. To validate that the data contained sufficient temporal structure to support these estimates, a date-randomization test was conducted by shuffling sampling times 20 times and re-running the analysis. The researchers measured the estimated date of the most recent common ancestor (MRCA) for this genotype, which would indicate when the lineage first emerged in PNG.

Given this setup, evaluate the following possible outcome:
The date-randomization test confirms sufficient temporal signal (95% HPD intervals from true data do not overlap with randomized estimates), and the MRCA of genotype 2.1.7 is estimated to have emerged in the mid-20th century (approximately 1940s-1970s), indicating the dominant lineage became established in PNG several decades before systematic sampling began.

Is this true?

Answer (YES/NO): YES